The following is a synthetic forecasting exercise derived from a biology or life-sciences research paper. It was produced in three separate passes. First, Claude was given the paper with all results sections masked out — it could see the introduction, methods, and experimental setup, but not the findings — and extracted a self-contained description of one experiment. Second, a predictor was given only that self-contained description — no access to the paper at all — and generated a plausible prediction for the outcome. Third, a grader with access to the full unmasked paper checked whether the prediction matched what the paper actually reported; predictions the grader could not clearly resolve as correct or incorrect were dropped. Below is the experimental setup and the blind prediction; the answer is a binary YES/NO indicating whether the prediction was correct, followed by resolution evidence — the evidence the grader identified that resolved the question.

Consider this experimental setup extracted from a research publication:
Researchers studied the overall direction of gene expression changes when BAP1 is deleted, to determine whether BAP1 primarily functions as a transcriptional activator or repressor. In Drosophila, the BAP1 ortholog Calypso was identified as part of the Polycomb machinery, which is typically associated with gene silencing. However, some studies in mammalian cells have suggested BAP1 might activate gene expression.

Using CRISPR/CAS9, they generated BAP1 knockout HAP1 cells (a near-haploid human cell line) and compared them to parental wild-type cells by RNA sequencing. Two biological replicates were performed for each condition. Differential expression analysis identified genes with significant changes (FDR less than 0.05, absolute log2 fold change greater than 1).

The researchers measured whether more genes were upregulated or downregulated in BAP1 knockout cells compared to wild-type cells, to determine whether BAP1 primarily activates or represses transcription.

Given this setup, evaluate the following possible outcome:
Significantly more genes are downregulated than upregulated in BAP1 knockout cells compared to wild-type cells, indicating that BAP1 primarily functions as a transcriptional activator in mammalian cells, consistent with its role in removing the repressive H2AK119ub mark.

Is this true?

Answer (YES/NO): YES